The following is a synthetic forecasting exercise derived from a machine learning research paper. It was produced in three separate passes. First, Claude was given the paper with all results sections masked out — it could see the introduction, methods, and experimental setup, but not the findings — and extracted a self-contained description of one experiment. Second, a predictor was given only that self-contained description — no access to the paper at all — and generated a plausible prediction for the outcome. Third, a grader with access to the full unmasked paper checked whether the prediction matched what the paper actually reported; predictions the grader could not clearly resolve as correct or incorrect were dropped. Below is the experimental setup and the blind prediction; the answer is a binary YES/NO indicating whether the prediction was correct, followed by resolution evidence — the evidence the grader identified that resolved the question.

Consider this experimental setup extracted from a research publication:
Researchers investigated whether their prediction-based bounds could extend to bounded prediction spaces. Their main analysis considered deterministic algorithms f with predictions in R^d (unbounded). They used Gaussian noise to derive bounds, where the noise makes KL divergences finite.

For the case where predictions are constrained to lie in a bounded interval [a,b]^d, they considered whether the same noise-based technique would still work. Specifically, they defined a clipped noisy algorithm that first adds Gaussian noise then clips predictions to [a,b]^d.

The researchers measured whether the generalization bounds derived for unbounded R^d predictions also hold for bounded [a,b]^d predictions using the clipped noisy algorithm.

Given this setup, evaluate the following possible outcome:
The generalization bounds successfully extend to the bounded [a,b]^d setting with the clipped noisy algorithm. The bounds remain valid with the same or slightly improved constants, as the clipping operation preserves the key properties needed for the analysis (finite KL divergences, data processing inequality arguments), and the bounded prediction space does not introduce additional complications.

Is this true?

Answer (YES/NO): YES